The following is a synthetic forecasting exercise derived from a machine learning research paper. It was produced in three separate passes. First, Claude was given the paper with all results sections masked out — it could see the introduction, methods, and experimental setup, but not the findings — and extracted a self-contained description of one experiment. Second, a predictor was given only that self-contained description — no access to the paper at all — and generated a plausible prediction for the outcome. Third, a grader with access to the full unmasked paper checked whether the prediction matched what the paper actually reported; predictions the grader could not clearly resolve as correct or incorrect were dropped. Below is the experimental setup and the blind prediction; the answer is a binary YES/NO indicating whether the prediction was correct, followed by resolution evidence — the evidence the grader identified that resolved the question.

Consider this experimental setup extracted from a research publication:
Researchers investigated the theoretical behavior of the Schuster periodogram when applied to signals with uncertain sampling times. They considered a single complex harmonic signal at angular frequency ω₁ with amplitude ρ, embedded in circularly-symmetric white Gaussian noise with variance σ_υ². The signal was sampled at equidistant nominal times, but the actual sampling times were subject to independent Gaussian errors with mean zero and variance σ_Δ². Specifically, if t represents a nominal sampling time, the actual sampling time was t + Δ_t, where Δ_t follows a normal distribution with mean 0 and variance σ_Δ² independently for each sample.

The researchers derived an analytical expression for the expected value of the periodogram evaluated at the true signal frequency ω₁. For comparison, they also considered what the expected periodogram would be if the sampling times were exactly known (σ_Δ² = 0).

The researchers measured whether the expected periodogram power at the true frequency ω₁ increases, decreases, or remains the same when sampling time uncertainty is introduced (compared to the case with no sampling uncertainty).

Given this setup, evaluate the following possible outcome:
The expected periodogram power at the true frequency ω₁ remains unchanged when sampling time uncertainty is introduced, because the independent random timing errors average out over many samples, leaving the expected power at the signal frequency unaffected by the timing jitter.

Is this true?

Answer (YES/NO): NO